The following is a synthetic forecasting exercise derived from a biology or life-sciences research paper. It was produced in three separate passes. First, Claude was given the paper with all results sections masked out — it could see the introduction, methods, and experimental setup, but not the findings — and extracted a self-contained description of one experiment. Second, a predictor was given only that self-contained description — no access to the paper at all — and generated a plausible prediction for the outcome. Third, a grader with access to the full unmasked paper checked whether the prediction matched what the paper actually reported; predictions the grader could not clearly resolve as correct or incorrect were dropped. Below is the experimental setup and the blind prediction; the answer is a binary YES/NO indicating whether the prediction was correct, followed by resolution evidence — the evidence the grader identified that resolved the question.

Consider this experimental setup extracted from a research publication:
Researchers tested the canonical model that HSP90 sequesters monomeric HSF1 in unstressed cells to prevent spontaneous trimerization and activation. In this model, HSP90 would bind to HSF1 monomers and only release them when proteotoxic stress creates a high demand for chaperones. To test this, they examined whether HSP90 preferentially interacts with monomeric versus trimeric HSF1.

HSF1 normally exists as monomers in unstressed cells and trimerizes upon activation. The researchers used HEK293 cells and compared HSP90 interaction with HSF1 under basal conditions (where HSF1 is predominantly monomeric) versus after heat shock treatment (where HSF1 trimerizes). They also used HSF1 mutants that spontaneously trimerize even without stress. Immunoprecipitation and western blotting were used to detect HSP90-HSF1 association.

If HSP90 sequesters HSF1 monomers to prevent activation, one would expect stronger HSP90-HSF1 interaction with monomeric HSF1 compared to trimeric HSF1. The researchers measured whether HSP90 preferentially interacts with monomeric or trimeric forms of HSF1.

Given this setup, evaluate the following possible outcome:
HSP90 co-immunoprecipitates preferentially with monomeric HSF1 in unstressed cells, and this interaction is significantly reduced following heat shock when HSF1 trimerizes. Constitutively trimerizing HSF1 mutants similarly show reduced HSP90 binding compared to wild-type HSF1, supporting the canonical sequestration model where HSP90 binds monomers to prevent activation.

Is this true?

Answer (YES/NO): NO